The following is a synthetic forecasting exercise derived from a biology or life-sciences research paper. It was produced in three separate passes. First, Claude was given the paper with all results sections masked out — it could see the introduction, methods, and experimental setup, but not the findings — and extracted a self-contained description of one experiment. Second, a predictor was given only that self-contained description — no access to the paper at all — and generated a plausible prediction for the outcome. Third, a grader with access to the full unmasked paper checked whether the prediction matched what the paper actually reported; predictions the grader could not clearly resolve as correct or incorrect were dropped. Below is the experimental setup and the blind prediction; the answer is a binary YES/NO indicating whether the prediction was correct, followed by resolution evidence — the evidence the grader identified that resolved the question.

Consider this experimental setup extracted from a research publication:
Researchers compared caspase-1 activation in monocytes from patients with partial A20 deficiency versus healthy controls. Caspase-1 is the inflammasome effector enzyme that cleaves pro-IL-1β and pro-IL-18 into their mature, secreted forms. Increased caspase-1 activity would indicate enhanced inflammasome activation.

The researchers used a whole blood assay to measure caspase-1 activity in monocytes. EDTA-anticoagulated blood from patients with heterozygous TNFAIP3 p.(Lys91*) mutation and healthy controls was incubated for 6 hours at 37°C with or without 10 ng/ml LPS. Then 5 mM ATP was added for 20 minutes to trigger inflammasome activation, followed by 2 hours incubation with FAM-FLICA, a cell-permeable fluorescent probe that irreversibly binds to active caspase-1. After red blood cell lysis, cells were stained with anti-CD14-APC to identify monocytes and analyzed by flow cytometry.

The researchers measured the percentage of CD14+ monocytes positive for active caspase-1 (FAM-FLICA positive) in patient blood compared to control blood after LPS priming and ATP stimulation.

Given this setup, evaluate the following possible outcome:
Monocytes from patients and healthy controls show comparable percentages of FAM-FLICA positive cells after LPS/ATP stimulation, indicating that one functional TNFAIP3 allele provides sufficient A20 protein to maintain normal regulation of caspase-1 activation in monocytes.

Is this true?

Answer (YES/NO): NO